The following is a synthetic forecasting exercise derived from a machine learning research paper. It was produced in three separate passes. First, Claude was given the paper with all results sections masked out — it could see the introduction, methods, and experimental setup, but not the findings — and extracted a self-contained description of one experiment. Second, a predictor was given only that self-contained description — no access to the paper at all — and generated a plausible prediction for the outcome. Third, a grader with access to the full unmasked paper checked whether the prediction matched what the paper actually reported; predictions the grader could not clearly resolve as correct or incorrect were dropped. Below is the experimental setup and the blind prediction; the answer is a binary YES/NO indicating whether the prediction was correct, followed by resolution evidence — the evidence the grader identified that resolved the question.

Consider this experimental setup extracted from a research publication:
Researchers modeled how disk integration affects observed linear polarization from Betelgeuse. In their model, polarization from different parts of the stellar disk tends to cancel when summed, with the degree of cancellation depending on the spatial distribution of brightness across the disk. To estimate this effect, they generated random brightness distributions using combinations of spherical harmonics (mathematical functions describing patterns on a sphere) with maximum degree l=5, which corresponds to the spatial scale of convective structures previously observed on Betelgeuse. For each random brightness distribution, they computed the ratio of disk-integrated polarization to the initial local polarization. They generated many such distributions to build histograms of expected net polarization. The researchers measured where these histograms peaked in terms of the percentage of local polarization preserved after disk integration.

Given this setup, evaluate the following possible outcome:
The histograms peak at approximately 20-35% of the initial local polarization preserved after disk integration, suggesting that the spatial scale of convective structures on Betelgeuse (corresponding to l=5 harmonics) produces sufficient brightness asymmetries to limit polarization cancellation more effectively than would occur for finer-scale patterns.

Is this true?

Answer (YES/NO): NO